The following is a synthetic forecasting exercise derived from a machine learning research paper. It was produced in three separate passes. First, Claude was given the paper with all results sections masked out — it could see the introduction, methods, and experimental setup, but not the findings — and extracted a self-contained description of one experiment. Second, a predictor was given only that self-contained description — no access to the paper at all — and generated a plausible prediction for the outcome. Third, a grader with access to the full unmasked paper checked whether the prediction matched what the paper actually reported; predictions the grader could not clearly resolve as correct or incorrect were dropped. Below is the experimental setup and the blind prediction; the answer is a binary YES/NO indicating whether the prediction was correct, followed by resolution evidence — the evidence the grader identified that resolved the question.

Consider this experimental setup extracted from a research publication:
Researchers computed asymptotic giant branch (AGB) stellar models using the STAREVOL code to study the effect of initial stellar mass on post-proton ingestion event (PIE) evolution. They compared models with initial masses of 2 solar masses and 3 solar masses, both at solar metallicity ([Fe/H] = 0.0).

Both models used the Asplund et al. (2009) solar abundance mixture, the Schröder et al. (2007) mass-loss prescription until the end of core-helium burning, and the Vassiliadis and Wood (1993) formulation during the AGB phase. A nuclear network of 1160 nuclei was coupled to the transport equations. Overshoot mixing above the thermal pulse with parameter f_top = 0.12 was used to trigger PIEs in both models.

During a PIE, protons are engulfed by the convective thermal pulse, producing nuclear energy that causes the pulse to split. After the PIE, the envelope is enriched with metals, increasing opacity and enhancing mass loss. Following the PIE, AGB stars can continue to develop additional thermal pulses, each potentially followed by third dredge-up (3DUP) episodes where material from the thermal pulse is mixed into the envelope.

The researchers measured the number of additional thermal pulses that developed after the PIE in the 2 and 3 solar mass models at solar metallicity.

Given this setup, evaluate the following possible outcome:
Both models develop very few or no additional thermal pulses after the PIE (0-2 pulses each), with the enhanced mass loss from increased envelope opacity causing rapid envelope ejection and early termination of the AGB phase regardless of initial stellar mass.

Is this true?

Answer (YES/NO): NO